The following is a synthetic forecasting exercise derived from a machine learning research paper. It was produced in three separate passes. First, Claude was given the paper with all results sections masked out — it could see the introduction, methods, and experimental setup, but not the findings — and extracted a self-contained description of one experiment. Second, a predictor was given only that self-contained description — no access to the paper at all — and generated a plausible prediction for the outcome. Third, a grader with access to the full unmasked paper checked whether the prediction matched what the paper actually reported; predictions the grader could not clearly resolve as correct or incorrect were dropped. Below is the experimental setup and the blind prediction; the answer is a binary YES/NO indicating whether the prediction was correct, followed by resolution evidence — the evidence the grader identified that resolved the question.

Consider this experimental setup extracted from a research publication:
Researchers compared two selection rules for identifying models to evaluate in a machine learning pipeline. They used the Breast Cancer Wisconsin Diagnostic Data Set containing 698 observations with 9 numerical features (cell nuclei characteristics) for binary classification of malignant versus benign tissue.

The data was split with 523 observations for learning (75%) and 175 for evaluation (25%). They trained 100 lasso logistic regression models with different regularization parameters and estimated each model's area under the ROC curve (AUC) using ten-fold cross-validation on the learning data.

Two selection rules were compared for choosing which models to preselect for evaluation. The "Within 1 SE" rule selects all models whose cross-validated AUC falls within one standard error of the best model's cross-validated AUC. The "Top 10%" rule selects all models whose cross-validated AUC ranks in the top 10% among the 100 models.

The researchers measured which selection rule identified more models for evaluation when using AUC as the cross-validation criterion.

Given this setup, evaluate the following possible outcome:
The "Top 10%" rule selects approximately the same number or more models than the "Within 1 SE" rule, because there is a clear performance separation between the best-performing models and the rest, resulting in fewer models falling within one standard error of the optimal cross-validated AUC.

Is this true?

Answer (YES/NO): NO